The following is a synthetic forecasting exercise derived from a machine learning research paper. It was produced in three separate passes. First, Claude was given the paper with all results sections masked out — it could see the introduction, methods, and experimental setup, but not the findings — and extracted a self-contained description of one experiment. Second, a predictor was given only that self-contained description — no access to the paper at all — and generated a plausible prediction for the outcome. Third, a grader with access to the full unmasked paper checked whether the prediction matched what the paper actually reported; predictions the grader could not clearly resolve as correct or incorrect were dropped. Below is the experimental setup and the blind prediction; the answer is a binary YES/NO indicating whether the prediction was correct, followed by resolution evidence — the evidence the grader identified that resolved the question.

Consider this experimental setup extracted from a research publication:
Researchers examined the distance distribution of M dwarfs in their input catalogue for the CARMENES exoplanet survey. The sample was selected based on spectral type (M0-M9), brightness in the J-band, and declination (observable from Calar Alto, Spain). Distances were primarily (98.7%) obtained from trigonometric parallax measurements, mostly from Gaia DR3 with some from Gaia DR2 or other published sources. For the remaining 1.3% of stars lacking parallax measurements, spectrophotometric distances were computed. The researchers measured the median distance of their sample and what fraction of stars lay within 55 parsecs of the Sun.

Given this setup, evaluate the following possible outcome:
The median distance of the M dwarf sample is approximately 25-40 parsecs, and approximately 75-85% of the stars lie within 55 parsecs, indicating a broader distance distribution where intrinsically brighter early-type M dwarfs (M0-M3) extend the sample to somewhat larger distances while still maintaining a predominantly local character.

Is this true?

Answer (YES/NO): NO